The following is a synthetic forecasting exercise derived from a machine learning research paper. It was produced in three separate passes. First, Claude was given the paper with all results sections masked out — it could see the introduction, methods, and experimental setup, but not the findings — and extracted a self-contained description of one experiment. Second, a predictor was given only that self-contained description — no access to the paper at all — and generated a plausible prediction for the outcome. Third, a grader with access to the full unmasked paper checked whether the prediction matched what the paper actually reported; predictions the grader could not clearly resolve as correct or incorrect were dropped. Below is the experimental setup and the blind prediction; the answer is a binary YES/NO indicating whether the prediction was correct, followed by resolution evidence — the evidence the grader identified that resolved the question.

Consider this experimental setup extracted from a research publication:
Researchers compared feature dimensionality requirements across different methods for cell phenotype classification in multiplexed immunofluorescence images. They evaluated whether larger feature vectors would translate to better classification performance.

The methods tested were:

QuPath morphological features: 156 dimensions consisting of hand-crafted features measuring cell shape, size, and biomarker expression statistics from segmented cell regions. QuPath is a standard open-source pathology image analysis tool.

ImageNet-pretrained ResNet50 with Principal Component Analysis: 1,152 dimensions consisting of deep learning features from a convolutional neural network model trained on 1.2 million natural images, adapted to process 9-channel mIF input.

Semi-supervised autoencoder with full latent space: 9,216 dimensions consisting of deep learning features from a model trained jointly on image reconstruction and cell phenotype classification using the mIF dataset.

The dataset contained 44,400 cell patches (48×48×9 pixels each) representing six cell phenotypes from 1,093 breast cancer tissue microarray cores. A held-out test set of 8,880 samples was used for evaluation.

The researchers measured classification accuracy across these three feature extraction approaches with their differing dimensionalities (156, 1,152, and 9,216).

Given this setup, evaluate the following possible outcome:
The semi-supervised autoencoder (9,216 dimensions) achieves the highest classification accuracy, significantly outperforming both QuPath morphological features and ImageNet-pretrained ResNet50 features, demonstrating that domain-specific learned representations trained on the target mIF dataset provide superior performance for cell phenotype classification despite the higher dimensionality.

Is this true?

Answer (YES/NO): YES